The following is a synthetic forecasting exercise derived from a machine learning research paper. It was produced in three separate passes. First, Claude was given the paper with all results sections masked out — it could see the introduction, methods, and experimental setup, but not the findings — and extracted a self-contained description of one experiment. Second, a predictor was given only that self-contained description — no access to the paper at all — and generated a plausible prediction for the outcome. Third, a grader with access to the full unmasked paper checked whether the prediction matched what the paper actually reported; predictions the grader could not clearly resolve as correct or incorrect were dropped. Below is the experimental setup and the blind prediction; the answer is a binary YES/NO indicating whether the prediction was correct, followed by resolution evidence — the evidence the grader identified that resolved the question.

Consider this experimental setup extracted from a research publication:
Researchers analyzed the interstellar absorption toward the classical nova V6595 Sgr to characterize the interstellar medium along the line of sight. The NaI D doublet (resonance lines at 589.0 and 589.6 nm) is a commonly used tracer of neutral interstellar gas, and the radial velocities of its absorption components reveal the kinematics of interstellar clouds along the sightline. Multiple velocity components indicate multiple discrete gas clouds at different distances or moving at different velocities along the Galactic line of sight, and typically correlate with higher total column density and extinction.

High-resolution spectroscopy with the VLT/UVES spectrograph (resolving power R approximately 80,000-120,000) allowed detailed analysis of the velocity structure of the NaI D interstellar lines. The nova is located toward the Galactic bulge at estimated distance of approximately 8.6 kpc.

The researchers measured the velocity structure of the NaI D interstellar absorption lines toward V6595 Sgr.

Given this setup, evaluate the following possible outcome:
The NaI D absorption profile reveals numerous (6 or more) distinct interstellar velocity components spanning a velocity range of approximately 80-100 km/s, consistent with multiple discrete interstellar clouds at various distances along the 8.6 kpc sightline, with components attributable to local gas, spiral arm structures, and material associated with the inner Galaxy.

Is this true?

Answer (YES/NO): NO